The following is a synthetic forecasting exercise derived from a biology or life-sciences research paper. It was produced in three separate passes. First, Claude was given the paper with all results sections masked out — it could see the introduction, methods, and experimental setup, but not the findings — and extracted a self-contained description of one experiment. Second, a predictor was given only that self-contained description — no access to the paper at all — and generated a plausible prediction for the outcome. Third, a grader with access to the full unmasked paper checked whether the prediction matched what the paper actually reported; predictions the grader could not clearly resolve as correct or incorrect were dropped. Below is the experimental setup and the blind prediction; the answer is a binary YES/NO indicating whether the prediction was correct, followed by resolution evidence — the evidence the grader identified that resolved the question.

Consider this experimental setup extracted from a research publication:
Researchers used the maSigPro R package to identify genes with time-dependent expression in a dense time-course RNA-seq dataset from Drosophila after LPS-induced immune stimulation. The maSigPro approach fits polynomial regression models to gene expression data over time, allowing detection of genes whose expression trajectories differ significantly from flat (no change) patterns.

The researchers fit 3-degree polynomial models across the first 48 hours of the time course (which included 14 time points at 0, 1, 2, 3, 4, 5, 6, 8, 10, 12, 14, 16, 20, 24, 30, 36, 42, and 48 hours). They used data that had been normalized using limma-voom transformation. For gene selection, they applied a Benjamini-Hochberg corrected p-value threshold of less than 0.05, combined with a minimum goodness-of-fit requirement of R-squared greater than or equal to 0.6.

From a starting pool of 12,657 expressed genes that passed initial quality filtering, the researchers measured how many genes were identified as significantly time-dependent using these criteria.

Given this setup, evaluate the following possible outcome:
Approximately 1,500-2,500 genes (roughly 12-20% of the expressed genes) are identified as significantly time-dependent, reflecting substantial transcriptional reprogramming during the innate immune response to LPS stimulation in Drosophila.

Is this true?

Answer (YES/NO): NO